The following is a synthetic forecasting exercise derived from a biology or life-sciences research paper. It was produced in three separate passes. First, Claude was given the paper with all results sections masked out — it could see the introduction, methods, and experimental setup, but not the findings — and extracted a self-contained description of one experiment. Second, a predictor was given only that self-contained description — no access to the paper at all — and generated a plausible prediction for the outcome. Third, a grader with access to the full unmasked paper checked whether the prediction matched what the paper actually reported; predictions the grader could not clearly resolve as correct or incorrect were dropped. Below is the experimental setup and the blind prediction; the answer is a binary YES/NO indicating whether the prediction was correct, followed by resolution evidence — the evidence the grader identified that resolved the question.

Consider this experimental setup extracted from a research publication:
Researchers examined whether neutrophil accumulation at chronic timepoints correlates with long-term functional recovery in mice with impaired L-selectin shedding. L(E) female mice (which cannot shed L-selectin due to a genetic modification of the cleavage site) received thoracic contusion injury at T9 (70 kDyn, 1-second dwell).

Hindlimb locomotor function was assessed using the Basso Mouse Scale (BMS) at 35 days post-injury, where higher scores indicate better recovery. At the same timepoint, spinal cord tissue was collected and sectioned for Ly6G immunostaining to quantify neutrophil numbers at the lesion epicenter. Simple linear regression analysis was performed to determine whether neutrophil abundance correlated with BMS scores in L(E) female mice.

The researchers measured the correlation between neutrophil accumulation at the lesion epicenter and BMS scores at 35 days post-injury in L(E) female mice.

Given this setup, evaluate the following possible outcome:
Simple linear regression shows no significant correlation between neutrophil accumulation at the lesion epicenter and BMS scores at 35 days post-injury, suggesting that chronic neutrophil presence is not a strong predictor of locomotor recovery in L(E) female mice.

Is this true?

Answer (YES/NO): NO